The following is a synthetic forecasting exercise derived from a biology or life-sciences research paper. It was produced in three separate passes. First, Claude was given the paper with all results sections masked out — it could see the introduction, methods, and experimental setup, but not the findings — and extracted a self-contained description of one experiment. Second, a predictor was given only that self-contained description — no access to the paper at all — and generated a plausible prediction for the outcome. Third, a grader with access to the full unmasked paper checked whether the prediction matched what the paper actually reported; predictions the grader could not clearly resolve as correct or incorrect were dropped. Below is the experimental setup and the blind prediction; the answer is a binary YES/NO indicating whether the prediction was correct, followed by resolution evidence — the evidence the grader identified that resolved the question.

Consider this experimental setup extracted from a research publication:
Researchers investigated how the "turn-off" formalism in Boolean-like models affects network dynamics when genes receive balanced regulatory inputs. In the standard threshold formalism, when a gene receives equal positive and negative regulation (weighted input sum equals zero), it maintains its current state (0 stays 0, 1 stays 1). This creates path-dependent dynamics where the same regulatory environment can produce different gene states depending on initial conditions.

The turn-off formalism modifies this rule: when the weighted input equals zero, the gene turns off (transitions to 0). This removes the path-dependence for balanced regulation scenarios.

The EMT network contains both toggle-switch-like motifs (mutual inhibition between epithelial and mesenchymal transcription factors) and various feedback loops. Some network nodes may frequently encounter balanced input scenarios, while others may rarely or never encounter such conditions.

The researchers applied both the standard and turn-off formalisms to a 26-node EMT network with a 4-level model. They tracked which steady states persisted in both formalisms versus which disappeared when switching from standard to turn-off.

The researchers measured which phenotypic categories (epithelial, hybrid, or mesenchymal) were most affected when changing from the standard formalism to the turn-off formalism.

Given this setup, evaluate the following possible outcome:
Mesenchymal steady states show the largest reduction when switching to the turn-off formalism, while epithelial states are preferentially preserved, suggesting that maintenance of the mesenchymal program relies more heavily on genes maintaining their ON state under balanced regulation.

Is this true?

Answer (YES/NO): NO